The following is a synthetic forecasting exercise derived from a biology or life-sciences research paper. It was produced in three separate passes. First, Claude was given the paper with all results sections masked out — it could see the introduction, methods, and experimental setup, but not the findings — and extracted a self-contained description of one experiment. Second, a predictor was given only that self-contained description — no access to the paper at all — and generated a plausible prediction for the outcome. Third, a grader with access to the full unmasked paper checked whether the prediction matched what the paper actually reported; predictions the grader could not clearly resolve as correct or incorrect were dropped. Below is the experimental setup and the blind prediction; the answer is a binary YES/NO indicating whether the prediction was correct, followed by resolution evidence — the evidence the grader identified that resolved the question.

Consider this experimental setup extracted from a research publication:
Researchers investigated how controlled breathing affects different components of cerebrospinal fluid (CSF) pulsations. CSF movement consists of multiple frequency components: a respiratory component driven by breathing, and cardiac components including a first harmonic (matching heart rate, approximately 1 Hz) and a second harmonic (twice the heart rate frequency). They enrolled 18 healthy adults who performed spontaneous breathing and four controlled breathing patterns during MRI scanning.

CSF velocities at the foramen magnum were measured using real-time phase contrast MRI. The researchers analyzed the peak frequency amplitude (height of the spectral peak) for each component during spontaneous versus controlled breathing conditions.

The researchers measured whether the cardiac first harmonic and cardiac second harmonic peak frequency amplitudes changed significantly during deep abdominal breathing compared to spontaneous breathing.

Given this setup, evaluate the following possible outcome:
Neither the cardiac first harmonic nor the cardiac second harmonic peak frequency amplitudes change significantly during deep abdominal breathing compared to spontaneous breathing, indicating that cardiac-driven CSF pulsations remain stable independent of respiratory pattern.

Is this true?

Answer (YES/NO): NO